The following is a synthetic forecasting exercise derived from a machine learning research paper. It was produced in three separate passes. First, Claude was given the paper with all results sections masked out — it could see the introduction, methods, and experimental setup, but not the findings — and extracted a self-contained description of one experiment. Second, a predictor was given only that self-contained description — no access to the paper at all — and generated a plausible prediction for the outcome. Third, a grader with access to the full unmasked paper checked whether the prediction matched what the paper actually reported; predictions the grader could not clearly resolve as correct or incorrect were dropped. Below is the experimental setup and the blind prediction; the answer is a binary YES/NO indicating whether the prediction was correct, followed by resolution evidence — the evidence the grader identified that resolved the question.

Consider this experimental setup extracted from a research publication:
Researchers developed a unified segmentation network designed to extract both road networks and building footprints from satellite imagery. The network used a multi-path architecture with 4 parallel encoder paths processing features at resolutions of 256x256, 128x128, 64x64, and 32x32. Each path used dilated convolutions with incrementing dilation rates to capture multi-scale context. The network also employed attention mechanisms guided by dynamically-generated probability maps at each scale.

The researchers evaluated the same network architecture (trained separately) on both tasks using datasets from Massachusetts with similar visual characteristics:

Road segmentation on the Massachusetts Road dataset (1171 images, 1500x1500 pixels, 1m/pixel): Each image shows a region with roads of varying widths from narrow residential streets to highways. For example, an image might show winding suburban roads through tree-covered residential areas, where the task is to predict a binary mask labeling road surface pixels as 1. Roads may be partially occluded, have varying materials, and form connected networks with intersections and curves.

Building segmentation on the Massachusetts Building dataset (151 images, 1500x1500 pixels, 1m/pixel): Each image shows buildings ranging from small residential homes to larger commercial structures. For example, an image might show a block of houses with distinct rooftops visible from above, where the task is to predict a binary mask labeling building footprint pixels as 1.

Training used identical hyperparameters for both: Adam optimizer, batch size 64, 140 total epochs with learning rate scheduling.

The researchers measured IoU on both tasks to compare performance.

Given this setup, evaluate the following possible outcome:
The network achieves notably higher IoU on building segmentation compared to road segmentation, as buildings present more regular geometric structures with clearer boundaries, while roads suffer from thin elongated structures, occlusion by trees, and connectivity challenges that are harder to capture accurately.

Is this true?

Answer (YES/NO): YES